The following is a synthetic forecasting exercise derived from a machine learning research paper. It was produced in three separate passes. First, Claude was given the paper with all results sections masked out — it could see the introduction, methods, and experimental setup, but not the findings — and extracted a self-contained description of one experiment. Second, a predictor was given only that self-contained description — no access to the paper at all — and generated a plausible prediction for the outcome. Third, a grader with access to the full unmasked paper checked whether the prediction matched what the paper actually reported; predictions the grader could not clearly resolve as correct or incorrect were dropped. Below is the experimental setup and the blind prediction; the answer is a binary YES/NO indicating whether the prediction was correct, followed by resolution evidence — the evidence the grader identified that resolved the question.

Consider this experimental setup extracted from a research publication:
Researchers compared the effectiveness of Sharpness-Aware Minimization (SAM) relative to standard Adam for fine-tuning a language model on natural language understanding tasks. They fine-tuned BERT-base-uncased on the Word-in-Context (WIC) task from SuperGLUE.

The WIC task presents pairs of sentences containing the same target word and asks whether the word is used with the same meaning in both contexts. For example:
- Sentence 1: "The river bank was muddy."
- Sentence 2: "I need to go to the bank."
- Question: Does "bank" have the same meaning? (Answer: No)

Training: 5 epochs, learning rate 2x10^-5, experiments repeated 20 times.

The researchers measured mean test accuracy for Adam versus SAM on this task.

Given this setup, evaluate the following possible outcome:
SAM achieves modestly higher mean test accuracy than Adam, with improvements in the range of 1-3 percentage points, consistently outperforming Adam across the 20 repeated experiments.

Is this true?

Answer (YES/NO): NO